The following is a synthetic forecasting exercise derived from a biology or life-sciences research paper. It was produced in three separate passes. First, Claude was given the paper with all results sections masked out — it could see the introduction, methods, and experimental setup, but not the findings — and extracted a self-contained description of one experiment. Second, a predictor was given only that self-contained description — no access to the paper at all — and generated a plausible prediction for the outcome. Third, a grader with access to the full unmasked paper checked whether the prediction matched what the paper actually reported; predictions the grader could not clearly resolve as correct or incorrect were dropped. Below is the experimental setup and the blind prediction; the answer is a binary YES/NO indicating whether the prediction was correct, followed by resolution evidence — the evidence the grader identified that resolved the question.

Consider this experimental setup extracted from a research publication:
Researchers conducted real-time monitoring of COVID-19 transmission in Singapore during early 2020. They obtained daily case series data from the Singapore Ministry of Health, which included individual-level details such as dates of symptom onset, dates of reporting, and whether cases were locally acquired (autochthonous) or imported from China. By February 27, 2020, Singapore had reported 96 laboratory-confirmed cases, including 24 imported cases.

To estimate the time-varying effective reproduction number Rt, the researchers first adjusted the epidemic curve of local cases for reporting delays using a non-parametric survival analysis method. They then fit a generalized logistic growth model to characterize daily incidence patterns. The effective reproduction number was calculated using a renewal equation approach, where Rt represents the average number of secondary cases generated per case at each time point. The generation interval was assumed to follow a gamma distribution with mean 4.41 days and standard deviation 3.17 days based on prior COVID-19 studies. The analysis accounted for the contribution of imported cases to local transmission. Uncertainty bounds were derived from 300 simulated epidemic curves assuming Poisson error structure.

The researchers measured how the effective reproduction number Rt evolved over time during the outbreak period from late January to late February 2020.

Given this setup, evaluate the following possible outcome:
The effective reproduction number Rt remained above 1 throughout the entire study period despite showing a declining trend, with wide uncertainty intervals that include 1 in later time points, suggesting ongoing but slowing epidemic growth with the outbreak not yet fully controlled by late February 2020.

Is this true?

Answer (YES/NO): NO